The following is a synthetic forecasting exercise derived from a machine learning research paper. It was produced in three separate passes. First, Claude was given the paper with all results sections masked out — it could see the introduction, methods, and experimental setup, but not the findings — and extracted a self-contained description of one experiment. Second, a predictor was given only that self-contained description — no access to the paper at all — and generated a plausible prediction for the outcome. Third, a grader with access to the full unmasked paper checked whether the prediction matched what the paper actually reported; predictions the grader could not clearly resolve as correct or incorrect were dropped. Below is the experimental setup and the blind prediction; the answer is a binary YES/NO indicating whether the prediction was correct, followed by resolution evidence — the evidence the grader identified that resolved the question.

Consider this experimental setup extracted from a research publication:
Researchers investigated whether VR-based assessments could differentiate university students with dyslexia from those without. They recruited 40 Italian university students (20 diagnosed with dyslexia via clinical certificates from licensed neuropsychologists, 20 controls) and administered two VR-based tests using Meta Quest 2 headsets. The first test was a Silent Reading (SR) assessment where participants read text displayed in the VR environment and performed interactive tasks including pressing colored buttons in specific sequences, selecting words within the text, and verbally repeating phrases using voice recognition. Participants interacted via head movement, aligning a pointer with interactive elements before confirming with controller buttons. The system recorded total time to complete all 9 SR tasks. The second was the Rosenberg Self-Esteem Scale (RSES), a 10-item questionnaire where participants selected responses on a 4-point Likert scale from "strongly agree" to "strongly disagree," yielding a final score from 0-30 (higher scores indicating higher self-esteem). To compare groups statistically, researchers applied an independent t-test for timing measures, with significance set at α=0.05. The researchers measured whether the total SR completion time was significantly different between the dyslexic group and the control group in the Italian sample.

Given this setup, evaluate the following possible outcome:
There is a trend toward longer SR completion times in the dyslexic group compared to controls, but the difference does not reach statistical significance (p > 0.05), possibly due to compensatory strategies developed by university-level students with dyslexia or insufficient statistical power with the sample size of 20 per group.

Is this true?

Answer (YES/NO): NO